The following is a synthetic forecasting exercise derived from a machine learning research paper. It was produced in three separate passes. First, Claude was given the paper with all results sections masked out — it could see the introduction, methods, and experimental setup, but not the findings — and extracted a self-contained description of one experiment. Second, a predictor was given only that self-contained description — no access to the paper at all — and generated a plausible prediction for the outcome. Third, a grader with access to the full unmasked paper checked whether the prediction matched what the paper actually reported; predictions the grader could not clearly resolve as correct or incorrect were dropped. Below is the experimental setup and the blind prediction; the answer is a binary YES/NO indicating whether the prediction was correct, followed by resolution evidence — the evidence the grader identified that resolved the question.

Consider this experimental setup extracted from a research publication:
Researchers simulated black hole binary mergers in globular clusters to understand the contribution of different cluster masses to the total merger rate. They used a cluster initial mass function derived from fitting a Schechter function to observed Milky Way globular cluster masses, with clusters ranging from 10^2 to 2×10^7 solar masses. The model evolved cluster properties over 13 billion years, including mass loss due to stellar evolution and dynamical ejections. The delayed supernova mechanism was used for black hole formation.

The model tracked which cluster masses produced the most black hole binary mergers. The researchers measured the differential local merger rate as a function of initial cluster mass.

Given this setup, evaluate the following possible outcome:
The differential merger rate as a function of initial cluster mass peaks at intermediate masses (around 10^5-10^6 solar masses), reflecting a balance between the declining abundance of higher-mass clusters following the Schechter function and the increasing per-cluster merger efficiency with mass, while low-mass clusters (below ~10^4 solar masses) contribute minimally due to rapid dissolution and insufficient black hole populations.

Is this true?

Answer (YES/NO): NO